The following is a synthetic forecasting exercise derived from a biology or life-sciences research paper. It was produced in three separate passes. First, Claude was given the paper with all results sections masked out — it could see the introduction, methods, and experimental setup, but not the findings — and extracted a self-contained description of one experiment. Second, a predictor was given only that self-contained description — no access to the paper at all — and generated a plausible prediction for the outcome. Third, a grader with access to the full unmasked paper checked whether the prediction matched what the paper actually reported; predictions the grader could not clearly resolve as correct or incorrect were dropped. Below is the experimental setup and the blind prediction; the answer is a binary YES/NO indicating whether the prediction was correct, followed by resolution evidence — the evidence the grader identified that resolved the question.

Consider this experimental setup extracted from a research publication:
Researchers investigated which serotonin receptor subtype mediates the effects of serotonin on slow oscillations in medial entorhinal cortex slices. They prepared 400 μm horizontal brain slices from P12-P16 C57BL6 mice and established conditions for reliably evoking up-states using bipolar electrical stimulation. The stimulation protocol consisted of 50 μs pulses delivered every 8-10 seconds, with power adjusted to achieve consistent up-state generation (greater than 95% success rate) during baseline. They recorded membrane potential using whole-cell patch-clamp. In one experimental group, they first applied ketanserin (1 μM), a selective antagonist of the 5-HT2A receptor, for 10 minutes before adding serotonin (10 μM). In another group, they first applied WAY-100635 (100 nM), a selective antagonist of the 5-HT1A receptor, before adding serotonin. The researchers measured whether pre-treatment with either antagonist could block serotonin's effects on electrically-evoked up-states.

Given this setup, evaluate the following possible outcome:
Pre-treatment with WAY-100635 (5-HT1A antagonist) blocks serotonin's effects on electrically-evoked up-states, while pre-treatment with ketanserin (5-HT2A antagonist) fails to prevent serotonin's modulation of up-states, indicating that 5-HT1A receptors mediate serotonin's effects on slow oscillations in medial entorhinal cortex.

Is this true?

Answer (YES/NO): NO